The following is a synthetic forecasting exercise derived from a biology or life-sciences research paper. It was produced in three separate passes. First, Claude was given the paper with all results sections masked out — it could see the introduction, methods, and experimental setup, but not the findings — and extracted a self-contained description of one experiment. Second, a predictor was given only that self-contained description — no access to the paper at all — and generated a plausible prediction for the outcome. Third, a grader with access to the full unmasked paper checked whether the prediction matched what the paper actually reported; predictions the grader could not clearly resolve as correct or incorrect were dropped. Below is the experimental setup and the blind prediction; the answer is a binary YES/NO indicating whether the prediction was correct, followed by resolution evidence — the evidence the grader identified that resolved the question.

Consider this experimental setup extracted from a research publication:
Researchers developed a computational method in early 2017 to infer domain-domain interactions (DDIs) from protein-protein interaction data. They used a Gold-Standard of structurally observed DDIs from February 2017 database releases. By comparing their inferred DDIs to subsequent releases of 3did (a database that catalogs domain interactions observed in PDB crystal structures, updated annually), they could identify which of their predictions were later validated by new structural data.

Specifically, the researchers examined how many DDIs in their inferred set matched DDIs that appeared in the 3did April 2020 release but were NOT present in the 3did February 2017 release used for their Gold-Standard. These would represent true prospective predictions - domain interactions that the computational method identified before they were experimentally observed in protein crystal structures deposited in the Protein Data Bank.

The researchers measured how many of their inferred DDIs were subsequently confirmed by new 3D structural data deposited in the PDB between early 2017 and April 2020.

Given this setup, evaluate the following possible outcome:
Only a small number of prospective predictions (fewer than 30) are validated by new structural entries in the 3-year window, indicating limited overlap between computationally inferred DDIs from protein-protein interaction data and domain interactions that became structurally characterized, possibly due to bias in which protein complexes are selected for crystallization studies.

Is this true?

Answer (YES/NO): NO